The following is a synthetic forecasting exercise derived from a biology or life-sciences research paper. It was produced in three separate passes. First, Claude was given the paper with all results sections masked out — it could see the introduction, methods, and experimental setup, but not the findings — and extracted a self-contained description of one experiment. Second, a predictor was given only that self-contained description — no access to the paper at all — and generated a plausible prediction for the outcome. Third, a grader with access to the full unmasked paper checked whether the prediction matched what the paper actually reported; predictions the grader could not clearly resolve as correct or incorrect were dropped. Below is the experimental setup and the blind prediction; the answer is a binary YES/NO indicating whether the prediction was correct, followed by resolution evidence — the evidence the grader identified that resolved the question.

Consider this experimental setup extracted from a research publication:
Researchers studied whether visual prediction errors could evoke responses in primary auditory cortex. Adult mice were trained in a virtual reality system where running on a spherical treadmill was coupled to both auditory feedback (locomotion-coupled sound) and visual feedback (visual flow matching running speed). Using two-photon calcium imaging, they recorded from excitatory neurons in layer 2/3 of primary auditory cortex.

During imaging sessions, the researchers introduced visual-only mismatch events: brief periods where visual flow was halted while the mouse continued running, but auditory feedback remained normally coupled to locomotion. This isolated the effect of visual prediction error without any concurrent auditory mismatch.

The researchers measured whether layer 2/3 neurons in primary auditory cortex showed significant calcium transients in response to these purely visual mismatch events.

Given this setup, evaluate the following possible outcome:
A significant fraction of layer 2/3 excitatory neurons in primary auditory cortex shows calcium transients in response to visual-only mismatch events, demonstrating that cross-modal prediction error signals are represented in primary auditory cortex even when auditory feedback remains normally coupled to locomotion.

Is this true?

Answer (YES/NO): NO